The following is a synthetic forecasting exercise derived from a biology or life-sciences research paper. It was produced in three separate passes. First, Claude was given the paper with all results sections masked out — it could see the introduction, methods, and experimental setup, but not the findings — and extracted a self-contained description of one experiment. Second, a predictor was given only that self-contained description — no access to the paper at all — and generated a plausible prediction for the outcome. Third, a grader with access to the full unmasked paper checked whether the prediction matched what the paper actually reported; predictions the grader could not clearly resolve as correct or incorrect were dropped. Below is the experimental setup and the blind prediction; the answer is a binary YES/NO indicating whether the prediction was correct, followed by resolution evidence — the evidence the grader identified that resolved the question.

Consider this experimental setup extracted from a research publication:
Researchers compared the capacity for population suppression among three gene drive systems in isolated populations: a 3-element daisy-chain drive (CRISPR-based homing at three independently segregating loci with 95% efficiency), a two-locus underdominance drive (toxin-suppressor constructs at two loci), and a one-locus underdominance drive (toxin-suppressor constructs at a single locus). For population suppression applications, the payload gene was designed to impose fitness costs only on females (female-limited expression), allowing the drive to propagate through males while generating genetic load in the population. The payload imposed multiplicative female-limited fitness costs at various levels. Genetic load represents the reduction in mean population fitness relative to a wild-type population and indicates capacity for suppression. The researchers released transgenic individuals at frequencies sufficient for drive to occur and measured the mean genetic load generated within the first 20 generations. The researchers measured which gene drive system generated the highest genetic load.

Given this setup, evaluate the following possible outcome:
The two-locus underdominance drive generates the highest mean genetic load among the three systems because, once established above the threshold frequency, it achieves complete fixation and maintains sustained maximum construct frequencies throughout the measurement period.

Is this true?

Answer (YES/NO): NO